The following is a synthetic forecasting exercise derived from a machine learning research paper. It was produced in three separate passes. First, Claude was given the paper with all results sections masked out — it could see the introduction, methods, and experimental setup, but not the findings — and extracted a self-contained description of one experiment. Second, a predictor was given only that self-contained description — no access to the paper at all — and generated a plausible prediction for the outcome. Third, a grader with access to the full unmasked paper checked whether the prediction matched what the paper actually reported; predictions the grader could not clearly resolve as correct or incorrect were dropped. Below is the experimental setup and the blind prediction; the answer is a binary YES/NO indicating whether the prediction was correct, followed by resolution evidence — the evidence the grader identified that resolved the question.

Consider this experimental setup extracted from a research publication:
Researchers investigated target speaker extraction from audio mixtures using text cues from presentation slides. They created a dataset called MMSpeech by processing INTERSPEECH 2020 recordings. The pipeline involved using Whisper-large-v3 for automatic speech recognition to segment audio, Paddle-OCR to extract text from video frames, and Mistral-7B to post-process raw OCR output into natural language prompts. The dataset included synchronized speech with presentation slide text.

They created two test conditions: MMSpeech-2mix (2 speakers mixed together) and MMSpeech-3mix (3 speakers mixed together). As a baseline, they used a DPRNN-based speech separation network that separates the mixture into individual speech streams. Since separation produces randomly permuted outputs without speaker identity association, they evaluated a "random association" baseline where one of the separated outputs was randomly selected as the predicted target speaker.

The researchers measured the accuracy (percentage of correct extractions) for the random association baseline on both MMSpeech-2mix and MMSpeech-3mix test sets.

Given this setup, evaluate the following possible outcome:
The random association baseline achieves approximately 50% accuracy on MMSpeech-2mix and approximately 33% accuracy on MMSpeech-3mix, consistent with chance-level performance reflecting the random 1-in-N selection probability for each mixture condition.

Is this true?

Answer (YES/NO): NO